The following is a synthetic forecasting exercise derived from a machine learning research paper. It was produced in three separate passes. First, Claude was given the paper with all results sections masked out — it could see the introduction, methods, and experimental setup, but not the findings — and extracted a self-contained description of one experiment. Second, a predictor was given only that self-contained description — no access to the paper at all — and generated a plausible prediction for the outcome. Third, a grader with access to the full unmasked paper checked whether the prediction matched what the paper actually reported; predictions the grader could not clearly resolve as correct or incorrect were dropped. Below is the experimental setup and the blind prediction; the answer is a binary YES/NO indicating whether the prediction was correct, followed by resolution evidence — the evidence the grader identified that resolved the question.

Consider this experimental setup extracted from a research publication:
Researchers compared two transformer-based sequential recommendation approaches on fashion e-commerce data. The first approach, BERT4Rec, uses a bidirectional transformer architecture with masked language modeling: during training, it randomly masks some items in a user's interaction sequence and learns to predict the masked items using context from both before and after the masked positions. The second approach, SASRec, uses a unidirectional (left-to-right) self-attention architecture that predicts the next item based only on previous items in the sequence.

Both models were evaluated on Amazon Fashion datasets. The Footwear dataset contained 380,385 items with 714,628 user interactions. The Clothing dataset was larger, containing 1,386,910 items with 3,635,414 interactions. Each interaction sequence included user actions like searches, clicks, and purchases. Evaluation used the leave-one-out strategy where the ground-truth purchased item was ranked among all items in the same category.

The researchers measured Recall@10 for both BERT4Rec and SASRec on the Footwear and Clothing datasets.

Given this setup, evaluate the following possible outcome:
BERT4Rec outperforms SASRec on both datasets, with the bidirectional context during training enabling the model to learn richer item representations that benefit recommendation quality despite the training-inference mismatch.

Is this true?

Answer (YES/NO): NO